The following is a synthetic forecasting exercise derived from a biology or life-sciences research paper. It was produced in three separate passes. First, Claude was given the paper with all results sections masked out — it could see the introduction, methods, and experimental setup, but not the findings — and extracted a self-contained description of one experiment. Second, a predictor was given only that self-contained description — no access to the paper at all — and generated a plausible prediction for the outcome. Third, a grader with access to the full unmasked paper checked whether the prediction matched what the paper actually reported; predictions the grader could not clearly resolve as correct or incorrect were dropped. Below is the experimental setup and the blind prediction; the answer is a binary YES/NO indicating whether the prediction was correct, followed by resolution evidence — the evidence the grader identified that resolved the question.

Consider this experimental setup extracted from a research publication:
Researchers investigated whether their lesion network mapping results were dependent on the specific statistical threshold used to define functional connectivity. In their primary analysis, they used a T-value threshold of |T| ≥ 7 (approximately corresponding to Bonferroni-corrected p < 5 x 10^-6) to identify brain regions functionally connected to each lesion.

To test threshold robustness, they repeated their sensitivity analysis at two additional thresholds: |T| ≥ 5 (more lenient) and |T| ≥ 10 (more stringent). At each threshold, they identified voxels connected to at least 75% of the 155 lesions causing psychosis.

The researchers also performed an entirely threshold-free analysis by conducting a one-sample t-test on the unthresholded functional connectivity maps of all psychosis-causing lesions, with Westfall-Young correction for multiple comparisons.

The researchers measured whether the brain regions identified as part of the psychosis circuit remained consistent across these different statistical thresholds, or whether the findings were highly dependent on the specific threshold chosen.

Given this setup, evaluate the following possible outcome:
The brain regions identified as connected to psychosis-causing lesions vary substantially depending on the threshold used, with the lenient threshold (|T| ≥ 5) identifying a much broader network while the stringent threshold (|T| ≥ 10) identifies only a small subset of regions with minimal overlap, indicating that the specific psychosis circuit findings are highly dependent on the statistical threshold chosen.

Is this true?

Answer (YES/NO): NO